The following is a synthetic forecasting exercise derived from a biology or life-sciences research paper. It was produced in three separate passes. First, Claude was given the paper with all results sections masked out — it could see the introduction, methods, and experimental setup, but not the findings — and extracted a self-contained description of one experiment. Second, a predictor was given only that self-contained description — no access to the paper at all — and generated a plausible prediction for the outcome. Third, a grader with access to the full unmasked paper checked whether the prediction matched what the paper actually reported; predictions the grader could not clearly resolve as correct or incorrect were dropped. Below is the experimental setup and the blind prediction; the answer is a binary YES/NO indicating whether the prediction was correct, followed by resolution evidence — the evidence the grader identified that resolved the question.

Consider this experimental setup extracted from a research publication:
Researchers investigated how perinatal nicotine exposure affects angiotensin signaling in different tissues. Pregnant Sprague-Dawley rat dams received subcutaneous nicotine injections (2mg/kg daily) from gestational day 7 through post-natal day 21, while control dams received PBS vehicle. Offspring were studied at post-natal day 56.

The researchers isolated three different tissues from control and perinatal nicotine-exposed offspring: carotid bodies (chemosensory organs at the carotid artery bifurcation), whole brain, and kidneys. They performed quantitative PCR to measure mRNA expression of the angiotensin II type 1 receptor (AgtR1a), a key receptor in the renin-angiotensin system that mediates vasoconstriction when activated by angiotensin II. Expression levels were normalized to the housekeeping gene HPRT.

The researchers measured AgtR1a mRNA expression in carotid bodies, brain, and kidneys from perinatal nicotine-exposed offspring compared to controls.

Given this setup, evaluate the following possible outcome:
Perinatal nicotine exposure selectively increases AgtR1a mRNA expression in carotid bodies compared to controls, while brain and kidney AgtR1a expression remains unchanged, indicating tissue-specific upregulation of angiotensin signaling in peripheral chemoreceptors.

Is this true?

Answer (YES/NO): YES